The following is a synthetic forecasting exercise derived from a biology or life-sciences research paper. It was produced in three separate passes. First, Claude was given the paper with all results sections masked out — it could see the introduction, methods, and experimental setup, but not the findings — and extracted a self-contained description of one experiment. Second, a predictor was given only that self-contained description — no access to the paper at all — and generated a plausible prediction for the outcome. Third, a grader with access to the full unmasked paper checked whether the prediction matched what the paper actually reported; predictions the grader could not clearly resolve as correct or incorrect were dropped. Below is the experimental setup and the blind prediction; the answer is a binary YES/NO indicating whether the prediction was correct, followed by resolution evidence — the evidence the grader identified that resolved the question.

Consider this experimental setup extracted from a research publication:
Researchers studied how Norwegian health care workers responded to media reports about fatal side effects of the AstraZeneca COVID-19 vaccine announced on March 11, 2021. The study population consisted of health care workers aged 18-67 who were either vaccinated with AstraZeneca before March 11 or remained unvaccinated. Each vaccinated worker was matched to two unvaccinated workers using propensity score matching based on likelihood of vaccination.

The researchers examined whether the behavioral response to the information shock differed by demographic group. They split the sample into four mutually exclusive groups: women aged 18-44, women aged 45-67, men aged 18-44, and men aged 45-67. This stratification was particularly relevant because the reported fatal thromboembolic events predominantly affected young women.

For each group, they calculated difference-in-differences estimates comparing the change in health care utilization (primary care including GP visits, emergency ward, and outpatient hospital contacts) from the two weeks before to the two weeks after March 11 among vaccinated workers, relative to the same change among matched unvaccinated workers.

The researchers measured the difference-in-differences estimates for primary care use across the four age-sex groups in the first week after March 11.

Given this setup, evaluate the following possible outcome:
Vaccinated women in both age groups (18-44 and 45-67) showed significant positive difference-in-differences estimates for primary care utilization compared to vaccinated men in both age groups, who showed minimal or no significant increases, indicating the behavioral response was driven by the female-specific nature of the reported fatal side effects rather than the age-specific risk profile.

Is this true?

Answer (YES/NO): NO